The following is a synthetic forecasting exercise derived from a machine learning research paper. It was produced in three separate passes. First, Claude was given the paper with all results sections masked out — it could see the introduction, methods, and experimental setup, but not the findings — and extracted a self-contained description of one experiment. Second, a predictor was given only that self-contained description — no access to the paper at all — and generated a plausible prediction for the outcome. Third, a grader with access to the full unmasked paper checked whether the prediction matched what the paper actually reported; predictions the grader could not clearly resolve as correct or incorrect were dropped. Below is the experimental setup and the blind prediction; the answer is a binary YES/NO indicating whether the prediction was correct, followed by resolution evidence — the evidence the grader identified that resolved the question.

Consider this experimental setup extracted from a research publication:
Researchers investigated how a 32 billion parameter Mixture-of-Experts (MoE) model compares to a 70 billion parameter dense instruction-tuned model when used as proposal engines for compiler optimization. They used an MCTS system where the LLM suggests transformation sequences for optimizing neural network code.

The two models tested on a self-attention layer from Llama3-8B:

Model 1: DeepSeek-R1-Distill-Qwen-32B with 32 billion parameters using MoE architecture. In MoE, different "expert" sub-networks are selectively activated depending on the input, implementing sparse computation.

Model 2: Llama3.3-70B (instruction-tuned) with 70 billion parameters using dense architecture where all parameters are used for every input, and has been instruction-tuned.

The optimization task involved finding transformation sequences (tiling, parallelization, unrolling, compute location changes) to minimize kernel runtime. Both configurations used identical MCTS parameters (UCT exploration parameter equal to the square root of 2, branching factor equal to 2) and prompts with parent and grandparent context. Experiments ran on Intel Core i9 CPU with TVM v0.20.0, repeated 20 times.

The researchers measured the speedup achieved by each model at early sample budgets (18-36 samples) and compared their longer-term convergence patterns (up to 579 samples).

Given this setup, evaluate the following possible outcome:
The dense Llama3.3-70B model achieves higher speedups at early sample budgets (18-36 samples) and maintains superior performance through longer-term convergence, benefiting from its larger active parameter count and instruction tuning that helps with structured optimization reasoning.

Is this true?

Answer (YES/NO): NO